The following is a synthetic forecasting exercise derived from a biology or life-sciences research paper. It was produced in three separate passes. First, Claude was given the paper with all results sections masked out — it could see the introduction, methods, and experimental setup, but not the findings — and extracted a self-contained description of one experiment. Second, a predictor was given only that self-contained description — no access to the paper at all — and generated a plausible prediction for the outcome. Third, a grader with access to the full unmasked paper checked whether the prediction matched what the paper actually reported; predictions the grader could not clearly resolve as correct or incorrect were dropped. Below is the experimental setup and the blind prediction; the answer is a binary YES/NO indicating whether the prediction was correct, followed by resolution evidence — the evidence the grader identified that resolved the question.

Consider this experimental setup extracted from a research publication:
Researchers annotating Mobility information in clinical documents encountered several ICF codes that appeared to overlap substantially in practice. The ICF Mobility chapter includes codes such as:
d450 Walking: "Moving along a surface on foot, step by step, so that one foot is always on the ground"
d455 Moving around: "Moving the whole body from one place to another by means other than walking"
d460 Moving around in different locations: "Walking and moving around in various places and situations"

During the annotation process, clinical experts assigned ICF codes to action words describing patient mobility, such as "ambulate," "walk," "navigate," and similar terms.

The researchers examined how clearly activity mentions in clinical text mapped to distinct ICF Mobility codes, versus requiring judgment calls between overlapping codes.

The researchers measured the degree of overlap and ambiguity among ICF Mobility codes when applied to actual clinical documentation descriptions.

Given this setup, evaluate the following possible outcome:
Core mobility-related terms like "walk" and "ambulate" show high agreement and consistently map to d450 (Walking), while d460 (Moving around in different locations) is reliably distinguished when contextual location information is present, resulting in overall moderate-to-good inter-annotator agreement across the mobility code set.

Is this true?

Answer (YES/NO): NO